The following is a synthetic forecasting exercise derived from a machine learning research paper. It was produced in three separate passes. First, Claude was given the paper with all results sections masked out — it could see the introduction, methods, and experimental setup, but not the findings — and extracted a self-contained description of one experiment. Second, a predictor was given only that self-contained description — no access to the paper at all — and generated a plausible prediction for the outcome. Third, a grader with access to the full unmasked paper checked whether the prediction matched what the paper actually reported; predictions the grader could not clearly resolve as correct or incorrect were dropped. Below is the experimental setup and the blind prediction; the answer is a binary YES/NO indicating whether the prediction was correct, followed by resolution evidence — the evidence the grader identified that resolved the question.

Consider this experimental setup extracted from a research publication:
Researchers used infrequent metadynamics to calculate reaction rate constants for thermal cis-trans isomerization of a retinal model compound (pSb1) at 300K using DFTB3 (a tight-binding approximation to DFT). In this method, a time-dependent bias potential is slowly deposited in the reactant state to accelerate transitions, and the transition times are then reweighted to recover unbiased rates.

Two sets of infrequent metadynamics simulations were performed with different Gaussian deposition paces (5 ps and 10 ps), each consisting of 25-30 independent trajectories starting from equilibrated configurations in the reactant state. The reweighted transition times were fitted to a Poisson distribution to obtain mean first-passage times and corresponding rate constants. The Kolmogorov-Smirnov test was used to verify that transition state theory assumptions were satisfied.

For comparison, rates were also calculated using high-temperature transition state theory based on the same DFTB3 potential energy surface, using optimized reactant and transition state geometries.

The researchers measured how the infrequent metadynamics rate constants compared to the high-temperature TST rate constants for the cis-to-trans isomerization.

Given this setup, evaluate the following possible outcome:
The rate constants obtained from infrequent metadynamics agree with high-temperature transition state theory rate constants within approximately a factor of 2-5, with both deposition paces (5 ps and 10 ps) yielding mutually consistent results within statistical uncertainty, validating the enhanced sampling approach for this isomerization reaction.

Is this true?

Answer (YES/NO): NO